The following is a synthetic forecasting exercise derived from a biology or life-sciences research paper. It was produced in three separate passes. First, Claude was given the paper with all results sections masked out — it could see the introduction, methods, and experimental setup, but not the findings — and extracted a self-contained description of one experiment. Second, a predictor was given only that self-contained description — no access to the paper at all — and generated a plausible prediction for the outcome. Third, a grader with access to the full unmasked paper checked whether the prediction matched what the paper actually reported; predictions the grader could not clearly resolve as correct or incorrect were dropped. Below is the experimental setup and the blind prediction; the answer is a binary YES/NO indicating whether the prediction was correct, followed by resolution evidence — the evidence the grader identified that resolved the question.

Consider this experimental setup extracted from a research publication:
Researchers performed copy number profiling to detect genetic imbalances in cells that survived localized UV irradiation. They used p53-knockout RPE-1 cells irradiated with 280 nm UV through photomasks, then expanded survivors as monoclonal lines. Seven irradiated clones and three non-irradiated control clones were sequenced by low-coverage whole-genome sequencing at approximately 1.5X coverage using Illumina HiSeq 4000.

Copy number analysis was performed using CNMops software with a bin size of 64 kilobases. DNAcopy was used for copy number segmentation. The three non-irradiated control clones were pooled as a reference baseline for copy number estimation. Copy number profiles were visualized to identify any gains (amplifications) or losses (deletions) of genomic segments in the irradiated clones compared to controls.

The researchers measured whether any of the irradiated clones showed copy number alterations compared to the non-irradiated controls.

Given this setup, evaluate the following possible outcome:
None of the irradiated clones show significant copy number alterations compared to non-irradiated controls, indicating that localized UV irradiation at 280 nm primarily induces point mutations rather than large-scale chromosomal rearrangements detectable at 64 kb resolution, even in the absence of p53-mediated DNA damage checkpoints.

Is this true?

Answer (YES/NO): NO